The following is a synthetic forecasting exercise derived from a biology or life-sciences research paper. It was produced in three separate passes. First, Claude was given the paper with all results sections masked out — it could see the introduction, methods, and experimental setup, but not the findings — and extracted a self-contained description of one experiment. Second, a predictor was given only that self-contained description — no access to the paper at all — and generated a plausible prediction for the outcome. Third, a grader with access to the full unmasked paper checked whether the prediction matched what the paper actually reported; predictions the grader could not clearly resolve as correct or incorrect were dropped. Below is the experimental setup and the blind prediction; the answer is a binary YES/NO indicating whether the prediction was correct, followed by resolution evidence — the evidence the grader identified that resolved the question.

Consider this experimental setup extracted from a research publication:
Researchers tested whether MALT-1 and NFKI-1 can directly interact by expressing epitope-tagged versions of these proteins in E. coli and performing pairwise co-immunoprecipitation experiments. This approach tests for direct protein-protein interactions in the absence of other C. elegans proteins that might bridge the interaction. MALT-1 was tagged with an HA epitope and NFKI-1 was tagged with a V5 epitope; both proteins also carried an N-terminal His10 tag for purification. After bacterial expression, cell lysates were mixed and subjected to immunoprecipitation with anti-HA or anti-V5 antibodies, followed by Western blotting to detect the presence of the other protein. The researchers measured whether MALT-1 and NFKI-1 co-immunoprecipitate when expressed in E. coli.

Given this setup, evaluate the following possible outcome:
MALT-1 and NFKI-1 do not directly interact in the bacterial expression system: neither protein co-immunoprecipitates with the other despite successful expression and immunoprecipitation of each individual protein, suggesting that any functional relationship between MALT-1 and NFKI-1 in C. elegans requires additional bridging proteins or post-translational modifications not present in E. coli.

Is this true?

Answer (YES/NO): NO